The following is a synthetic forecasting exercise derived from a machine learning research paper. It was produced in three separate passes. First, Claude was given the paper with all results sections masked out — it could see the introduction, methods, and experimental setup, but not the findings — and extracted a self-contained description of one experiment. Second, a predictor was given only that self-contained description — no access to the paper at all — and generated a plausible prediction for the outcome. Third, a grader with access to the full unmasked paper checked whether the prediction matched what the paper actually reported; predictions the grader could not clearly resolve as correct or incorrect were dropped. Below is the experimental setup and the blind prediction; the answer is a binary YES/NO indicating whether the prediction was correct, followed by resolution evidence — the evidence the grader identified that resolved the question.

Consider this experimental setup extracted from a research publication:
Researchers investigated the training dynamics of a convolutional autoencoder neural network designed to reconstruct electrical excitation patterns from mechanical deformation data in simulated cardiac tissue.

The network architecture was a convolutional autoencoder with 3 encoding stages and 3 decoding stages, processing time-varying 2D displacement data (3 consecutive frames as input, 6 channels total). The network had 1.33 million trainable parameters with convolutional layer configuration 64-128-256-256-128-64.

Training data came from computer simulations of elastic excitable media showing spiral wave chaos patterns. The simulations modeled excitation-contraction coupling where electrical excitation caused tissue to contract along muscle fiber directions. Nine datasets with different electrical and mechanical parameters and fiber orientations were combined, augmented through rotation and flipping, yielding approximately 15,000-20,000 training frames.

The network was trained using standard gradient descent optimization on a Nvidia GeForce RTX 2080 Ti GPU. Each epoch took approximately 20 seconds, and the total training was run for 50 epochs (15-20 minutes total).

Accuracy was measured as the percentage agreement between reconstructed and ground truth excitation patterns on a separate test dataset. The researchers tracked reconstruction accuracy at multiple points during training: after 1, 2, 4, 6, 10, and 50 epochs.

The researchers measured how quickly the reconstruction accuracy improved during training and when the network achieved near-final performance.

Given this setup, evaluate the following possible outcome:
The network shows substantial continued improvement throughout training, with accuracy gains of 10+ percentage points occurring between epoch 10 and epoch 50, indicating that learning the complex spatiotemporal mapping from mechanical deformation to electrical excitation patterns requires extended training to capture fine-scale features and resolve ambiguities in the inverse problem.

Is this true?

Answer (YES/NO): NO